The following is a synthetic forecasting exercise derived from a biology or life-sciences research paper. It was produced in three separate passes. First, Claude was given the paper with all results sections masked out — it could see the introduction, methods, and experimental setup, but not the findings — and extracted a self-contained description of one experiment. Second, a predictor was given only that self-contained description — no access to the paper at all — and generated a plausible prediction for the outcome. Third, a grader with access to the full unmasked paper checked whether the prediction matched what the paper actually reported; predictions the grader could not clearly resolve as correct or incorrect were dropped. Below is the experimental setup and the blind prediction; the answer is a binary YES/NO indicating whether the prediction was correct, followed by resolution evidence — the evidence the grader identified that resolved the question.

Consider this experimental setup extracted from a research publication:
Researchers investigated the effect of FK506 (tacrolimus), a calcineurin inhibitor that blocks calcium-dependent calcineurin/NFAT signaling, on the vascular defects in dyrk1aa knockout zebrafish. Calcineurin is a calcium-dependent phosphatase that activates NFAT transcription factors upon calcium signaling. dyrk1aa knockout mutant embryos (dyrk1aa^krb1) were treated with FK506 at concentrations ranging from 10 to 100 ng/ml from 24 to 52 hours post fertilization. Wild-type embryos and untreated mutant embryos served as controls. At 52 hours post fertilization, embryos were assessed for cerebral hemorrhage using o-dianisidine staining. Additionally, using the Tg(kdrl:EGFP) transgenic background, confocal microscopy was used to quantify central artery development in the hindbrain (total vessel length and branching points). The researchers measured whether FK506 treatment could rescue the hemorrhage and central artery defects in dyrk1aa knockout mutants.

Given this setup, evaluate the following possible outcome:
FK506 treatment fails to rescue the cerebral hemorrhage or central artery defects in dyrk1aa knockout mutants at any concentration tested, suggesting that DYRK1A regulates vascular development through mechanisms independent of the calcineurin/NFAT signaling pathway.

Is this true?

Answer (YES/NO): NO